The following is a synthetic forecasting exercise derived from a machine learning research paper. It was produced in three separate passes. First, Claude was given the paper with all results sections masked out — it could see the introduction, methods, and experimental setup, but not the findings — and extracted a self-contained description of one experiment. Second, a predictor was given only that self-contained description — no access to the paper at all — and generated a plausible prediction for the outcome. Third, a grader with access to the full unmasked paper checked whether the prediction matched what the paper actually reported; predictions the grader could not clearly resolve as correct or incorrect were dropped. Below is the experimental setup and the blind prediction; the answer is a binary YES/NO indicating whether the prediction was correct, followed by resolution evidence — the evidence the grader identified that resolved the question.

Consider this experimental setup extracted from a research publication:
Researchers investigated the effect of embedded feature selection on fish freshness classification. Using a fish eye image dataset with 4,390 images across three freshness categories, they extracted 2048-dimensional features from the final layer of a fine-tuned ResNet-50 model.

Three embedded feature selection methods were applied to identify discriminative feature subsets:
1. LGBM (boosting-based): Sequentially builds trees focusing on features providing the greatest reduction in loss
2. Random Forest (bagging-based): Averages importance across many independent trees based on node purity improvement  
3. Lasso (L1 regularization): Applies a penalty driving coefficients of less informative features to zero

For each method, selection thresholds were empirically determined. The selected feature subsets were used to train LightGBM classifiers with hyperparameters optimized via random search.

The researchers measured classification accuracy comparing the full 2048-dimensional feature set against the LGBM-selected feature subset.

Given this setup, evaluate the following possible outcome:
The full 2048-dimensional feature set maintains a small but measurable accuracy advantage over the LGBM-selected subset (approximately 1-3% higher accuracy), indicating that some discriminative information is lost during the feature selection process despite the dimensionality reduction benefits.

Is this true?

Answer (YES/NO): NO